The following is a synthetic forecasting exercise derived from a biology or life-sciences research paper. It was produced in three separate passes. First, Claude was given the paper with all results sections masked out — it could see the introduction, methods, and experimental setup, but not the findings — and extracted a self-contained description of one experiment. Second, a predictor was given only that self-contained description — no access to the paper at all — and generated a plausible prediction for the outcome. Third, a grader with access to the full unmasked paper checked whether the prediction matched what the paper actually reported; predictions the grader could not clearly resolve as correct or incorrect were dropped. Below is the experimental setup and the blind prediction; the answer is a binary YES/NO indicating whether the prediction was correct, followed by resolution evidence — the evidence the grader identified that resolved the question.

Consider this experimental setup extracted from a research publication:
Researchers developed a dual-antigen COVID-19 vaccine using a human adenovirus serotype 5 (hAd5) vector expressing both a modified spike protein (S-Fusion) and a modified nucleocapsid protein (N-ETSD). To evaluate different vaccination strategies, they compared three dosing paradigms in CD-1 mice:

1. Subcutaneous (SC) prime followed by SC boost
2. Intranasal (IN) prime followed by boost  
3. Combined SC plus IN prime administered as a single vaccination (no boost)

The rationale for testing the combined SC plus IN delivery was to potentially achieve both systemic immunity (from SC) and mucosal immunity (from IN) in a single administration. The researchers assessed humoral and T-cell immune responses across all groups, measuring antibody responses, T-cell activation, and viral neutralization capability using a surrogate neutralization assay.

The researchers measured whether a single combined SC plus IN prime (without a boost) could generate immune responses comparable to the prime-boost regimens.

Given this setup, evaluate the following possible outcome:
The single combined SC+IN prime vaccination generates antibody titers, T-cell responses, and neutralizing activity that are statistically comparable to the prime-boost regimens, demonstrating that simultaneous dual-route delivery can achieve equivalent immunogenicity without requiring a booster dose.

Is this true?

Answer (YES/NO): YES